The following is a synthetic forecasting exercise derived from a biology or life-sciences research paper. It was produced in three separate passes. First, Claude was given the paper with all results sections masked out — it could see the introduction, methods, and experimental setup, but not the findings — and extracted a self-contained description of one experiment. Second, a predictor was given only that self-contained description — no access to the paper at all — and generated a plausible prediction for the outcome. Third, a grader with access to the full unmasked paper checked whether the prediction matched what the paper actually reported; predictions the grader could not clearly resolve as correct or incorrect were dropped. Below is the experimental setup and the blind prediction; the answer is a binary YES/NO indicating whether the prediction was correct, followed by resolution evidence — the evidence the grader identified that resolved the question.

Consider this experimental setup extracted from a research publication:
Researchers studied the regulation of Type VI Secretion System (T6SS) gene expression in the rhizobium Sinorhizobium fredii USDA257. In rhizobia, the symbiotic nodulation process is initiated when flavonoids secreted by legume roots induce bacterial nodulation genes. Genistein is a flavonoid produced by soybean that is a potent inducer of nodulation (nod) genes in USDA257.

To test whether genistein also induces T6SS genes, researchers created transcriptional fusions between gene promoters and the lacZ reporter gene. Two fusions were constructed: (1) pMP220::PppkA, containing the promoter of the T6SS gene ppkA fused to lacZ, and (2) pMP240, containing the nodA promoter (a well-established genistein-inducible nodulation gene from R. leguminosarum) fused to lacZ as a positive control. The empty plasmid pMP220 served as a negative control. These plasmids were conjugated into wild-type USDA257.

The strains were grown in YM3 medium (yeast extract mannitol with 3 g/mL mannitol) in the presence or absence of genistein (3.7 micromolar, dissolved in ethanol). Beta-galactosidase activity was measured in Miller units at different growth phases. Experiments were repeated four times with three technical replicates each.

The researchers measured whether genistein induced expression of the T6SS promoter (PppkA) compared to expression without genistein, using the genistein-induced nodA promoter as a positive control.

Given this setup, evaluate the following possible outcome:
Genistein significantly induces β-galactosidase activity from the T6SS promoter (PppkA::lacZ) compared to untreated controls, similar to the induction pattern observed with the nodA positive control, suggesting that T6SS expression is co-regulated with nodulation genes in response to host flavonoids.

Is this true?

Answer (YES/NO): NO